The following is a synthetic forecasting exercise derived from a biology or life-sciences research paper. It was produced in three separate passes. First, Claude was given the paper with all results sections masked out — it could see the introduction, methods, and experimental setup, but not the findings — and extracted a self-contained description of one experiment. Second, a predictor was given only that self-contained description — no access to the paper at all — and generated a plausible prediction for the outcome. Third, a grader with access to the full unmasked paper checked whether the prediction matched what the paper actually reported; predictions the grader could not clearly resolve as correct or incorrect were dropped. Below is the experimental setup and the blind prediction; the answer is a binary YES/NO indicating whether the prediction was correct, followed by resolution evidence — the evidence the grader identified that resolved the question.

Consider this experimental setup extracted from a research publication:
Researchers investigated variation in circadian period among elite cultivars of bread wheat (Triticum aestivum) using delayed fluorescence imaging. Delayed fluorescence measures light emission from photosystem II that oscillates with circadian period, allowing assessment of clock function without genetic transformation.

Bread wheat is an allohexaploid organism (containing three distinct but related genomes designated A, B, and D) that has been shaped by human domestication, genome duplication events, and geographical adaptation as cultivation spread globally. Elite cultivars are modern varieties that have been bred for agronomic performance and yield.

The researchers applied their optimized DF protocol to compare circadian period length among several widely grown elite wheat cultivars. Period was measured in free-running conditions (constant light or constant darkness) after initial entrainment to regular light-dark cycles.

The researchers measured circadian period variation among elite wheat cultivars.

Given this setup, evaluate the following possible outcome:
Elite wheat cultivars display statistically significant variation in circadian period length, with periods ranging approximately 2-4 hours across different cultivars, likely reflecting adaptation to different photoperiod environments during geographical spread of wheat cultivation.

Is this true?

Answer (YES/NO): NO